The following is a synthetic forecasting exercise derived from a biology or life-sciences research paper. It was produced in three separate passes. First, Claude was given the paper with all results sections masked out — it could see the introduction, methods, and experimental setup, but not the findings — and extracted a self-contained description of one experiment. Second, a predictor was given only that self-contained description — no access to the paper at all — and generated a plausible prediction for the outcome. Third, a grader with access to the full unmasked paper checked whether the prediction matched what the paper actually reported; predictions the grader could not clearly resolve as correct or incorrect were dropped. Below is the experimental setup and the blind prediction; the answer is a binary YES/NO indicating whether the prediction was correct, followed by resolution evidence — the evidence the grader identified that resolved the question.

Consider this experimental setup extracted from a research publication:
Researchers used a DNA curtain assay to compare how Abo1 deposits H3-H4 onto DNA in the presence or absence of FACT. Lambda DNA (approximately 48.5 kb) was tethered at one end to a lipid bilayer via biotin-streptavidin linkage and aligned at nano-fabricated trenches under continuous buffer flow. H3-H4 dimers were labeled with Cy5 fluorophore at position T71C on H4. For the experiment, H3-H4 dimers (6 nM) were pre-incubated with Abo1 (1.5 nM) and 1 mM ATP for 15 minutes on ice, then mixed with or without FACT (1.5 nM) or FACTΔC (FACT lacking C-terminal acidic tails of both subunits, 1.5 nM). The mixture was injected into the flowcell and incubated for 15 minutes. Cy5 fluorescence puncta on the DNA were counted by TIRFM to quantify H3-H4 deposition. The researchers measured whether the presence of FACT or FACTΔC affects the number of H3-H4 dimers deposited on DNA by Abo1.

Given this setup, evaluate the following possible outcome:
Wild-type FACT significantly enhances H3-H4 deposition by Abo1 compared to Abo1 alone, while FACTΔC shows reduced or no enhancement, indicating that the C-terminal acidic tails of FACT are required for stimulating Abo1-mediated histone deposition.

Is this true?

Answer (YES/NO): NO